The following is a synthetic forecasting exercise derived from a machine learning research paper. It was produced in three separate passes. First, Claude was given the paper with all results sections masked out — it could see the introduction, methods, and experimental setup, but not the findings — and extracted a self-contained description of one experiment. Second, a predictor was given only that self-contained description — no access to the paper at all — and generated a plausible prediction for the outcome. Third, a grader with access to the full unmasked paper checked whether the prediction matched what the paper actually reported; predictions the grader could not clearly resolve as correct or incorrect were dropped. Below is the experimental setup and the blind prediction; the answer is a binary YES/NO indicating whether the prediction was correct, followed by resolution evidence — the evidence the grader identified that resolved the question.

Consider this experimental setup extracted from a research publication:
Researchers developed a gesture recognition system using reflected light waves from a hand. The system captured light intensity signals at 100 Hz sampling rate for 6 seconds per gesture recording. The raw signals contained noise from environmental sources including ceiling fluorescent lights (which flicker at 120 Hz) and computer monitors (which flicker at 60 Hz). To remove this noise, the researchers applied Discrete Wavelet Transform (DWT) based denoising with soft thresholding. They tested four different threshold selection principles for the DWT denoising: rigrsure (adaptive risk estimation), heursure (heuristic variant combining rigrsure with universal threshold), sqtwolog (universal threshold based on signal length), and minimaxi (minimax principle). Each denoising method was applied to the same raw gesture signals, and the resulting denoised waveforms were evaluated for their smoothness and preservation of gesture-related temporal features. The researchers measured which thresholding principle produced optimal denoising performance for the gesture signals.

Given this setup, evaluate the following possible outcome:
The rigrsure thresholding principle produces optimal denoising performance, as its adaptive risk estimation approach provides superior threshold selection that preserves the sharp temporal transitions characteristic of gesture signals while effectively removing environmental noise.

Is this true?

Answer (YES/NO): YES